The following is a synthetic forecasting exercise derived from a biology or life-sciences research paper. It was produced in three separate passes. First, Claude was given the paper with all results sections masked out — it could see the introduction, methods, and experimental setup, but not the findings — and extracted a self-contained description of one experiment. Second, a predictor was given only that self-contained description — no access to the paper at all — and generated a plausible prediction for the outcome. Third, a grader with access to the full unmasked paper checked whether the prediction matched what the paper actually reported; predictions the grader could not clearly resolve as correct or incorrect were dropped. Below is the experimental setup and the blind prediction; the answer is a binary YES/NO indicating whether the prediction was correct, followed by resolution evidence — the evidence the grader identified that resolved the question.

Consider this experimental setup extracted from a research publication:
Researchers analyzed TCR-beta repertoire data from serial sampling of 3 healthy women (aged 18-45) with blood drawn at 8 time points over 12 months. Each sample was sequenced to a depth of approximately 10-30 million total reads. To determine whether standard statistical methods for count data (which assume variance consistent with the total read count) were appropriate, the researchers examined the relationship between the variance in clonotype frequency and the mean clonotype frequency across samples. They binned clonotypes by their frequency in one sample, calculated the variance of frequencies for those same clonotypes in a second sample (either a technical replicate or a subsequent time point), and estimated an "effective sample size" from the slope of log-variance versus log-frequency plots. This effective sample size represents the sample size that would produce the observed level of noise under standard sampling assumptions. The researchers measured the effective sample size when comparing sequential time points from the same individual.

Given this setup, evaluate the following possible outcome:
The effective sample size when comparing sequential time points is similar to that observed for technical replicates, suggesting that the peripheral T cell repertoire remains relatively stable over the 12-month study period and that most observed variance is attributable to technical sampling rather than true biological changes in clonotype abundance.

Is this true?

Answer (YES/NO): YES